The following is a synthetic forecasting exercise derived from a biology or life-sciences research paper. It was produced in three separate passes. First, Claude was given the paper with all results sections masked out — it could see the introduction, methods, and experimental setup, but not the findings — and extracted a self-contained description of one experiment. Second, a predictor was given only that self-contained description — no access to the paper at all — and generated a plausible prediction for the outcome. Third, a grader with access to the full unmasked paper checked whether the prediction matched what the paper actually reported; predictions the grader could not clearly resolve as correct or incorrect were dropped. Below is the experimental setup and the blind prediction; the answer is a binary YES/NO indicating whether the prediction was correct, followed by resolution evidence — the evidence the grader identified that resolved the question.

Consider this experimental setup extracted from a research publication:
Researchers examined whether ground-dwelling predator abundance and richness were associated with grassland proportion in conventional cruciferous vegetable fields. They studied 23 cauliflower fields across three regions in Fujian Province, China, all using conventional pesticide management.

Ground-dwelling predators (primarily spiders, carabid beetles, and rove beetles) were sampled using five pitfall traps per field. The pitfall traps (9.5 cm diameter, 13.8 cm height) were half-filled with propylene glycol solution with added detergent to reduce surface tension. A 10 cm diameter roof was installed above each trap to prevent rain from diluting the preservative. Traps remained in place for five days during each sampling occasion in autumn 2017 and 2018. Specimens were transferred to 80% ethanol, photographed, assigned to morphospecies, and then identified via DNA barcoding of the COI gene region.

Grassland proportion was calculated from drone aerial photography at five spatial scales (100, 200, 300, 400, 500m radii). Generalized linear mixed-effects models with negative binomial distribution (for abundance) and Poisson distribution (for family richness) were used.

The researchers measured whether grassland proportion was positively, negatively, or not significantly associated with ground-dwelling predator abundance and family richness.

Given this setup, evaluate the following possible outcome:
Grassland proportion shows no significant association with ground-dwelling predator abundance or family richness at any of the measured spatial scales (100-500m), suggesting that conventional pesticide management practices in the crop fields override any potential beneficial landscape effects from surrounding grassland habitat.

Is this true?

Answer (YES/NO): NO